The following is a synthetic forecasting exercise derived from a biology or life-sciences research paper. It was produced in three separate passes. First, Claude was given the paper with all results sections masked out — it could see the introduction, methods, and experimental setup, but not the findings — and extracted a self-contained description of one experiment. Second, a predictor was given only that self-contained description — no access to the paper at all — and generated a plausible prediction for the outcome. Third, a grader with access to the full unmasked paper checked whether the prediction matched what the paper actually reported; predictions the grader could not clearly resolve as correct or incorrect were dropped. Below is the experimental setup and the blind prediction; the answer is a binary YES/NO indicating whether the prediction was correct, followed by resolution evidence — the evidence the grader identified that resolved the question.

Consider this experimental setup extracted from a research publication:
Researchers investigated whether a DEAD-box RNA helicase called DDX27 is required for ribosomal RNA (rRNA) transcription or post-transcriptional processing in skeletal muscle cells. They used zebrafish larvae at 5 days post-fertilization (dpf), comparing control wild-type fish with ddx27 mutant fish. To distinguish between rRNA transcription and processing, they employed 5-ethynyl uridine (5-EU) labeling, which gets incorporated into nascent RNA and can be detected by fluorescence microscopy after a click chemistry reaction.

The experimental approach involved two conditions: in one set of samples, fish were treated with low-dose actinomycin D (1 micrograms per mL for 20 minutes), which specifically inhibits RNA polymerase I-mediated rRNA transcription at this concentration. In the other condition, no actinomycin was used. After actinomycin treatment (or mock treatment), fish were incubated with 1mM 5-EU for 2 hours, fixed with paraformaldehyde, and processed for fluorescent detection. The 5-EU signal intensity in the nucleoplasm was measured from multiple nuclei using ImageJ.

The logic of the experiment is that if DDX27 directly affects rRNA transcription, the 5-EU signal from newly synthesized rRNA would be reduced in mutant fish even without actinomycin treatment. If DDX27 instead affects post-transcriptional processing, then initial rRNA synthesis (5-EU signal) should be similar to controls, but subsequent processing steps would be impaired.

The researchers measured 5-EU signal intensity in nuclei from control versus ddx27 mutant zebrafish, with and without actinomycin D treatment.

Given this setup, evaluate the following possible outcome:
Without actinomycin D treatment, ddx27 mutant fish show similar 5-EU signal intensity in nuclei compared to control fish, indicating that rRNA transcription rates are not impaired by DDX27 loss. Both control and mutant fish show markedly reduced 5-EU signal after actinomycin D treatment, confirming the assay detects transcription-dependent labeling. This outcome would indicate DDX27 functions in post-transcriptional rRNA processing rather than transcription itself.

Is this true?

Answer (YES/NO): NO